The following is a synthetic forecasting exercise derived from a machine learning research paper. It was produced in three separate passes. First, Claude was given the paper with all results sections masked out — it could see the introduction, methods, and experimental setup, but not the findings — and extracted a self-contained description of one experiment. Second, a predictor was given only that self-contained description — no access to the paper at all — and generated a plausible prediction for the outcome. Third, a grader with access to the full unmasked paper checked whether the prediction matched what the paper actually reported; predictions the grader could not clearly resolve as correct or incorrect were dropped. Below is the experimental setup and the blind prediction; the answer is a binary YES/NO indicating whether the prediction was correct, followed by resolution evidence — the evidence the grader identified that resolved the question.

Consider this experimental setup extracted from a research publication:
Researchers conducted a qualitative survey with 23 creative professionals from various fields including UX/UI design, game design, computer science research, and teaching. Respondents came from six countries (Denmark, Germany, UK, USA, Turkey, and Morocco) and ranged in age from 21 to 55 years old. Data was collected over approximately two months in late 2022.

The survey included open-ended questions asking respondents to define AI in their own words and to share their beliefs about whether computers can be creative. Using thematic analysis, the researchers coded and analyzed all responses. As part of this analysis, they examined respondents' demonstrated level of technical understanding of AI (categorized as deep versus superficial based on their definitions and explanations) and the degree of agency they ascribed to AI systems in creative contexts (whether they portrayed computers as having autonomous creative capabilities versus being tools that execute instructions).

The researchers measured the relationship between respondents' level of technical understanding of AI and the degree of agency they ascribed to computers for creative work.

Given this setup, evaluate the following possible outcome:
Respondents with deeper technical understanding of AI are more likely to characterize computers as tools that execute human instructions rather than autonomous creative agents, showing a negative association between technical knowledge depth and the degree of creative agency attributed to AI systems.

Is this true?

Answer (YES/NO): YES